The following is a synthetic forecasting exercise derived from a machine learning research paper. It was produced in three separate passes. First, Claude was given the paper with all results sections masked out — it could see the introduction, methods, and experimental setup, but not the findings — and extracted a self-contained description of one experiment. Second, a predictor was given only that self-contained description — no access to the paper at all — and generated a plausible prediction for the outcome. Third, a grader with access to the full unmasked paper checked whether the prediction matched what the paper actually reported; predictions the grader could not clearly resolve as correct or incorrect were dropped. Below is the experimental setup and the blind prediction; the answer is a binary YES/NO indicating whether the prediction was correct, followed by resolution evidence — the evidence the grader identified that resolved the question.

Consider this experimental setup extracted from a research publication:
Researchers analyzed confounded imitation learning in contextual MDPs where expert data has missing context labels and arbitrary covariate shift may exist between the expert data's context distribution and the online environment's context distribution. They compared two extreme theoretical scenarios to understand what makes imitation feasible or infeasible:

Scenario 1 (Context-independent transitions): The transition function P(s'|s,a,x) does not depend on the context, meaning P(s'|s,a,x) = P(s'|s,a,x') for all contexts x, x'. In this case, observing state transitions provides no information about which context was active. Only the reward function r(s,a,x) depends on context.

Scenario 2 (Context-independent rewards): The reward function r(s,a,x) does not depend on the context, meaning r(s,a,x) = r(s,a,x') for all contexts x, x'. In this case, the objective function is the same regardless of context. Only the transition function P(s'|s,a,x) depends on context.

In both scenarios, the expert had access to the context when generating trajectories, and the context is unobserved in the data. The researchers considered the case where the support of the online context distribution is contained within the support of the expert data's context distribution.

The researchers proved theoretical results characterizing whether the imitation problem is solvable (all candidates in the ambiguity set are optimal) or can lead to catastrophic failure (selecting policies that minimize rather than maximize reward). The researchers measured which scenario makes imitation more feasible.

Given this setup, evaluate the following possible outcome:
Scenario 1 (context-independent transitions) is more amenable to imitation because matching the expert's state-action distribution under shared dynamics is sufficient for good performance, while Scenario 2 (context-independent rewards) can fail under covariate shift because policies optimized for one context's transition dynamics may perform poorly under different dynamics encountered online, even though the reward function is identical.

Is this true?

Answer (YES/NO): NO